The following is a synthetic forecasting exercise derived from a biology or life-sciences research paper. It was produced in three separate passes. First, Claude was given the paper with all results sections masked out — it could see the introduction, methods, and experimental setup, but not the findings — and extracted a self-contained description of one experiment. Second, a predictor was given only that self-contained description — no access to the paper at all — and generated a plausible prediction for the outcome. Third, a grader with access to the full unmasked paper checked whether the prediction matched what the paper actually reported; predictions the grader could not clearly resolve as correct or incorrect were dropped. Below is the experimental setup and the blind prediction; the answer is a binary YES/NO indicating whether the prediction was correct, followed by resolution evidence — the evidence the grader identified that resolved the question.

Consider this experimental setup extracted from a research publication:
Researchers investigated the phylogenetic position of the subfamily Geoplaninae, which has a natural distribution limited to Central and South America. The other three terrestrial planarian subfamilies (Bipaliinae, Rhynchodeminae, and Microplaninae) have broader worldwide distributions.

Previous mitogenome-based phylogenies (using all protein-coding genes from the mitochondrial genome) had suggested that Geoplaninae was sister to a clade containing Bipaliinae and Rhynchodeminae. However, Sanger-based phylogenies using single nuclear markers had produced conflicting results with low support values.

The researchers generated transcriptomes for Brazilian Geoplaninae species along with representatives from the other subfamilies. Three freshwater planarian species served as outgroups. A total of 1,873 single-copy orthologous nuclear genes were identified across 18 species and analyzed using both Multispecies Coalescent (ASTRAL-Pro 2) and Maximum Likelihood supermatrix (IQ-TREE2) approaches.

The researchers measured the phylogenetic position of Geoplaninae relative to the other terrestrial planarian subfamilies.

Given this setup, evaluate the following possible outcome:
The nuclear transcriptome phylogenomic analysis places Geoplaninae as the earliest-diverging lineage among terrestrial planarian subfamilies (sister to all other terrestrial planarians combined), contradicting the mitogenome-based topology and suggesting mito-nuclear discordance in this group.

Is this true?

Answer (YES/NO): NO